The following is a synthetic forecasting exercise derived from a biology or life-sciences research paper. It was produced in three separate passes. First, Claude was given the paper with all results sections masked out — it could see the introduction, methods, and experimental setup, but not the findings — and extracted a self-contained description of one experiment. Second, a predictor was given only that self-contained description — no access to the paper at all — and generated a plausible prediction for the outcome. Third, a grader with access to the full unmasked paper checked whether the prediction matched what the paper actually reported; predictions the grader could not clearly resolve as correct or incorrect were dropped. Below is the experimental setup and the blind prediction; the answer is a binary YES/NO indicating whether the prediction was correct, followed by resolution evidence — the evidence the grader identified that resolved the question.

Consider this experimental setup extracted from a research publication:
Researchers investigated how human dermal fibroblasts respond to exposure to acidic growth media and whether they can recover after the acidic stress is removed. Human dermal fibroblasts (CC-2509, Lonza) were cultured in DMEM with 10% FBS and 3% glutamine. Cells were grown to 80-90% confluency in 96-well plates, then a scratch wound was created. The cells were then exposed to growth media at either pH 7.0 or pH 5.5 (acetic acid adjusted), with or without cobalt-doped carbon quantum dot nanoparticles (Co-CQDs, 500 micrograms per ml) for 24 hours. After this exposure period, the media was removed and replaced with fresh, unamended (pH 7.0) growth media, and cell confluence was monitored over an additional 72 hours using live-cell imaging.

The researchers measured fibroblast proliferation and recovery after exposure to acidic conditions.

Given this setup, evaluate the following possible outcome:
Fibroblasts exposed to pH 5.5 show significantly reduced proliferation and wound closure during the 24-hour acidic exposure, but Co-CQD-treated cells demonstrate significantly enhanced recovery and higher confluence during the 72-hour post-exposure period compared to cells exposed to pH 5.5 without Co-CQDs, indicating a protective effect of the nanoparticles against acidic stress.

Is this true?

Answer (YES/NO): NO